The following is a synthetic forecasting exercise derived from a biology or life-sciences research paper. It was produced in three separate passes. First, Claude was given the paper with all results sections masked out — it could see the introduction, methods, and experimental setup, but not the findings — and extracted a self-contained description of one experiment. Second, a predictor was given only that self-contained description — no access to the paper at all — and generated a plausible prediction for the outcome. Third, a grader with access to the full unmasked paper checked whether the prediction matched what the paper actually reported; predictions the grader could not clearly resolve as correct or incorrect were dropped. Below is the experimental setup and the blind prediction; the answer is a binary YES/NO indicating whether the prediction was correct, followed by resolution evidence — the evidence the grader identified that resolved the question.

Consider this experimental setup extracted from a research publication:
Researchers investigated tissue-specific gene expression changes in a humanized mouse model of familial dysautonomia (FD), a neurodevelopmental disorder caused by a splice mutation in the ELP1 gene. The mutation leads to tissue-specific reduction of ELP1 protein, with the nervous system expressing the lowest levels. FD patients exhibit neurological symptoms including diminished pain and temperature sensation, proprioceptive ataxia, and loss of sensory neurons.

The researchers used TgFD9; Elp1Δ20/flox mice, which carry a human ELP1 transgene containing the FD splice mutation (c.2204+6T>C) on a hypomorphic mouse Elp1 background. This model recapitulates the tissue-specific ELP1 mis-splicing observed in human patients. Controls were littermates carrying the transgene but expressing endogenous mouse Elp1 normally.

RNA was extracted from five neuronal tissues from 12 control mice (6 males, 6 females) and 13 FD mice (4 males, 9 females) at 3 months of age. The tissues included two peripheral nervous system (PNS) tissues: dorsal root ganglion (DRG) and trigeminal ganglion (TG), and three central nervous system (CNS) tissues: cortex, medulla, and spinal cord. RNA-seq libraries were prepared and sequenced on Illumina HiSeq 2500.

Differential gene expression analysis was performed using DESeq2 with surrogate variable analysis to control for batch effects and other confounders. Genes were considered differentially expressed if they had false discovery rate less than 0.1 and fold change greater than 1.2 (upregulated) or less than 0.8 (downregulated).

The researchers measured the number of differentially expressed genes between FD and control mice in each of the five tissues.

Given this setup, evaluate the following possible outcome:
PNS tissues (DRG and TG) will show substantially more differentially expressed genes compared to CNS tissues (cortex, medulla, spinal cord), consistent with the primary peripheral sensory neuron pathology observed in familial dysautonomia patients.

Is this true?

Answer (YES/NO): YES